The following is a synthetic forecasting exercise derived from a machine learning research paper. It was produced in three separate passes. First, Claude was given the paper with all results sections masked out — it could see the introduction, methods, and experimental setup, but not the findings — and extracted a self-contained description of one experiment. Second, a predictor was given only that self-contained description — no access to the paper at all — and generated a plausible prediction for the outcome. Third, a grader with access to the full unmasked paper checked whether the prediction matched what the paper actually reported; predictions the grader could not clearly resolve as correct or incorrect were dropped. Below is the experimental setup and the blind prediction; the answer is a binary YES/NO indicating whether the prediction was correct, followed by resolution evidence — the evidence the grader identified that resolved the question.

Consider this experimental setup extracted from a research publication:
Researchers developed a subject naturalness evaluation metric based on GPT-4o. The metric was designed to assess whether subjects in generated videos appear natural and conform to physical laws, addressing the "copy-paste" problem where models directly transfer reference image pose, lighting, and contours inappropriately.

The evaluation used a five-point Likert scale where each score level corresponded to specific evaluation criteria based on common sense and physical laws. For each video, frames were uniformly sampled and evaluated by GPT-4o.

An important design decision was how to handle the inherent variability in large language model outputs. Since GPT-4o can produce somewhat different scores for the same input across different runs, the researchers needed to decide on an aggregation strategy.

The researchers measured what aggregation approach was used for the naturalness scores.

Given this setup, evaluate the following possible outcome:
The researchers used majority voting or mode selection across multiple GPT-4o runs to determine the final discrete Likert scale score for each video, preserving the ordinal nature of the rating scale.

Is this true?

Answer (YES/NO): NO